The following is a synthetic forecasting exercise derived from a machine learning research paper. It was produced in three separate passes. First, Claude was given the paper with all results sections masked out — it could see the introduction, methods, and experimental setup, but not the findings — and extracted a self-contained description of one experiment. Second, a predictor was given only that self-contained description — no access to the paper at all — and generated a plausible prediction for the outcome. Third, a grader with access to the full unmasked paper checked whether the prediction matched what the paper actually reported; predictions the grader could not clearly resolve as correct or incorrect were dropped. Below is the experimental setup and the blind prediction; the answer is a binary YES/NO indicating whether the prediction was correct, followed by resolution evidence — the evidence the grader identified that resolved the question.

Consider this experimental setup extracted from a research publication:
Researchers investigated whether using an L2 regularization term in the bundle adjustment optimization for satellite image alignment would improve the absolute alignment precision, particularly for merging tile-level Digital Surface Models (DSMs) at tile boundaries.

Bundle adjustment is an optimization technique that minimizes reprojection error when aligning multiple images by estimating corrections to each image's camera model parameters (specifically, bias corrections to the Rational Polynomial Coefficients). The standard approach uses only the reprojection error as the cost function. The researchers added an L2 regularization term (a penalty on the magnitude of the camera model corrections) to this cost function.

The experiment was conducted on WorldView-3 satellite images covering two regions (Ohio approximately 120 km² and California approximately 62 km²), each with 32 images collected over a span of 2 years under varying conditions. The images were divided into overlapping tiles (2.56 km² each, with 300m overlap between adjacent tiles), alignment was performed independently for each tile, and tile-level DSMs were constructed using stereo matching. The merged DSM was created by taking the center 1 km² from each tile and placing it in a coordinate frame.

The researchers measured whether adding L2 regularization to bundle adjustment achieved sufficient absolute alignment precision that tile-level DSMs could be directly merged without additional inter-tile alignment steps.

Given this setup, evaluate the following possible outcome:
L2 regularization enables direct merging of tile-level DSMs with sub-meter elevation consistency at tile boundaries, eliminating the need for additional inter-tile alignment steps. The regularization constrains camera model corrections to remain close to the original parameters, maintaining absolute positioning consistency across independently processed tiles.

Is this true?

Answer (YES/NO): YES